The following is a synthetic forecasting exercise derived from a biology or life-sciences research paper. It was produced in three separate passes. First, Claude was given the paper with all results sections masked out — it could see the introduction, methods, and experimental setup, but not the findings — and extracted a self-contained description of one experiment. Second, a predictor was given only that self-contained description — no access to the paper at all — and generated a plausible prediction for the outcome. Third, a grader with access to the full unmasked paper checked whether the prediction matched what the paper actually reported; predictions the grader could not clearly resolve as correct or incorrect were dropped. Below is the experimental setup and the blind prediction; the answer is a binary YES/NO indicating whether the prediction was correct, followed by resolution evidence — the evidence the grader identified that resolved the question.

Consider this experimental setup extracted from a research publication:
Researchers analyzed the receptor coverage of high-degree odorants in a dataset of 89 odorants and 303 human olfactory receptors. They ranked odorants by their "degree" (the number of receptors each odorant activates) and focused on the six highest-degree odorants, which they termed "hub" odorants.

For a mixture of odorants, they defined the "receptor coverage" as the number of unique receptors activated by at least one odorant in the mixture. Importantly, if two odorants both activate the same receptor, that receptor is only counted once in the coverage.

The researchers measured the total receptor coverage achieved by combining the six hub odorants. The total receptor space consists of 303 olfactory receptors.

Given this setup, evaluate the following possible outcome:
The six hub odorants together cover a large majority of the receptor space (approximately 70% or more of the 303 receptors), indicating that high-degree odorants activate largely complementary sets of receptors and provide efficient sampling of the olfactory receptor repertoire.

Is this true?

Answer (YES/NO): NO